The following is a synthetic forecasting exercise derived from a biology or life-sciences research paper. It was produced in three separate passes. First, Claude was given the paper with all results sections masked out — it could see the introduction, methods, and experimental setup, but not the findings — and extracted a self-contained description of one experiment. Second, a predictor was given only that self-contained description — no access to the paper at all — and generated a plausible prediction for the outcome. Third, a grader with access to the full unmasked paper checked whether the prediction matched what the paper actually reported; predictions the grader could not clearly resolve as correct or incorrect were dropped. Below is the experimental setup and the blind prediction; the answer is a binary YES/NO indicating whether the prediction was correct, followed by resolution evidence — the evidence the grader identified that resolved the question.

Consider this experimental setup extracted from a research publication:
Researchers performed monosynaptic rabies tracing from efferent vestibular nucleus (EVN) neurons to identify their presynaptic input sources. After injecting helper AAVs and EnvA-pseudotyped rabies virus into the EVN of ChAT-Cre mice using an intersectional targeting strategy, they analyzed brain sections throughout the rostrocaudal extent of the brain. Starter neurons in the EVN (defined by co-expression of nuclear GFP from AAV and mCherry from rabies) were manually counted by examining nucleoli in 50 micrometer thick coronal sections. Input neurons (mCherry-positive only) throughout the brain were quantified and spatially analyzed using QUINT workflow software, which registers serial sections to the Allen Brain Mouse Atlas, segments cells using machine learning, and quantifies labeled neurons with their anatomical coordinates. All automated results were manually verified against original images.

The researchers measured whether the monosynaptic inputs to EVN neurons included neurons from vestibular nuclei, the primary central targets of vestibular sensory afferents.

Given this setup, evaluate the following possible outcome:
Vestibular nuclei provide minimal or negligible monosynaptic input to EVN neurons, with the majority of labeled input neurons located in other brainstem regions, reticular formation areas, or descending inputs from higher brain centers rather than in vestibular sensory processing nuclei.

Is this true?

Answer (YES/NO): NO